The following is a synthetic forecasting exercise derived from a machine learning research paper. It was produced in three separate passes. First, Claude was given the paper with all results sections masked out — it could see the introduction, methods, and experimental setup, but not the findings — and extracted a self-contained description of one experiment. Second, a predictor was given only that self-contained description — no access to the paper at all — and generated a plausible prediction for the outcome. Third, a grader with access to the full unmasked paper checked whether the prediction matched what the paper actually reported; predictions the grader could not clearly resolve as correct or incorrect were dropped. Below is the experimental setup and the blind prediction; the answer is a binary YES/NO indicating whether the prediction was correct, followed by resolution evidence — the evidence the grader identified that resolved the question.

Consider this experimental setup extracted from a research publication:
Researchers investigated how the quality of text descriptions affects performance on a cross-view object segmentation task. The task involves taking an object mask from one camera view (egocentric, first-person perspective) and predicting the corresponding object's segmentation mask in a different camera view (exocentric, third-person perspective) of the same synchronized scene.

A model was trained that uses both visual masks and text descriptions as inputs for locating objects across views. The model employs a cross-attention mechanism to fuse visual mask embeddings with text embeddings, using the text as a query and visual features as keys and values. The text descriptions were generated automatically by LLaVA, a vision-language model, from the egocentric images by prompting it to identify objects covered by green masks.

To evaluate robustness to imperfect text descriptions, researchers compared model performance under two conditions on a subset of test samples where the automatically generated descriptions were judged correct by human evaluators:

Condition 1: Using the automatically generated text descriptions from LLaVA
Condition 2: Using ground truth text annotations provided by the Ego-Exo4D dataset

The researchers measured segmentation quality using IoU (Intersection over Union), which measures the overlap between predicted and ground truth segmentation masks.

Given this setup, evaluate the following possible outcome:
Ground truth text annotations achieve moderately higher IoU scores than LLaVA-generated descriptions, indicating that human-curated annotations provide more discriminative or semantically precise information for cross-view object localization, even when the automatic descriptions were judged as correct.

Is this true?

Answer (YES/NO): NO